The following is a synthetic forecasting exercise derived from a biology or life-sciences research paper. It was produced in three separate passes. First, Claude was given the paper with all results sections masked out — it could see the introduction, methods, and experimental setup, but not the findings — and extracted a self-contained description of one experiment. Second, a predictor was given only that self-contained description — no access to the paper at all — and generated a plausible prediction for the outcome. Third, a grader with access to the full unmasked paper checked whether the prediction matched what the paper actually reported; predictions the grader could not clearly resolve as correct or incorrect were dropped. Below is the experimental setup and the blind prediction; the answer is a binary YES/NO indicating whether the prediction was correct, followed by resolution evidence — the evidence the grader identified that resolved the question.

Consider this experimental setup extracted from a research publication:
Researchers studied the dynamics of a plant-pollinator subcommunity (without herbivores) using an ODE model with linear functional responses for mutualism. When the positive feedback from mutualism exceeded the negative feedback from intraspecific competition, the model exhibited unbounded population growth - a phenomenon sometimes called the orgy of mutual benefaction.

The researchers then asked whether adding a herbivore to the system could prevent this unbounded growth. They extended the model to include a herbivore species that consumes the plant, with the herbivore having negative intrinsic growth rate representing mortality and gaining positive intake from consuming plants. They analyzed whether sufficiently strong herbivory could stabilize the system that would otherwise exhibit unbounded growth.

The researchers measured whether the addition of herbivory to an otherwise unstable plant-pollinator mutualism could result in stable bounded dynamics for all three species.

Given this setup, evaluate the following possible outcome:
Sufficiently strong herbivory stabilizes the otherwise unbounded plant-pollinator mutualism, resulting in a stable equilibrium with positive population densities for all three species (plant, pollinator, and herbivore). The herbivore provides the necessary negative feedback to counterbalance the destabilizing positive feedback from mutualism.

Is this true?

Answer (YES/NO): YES